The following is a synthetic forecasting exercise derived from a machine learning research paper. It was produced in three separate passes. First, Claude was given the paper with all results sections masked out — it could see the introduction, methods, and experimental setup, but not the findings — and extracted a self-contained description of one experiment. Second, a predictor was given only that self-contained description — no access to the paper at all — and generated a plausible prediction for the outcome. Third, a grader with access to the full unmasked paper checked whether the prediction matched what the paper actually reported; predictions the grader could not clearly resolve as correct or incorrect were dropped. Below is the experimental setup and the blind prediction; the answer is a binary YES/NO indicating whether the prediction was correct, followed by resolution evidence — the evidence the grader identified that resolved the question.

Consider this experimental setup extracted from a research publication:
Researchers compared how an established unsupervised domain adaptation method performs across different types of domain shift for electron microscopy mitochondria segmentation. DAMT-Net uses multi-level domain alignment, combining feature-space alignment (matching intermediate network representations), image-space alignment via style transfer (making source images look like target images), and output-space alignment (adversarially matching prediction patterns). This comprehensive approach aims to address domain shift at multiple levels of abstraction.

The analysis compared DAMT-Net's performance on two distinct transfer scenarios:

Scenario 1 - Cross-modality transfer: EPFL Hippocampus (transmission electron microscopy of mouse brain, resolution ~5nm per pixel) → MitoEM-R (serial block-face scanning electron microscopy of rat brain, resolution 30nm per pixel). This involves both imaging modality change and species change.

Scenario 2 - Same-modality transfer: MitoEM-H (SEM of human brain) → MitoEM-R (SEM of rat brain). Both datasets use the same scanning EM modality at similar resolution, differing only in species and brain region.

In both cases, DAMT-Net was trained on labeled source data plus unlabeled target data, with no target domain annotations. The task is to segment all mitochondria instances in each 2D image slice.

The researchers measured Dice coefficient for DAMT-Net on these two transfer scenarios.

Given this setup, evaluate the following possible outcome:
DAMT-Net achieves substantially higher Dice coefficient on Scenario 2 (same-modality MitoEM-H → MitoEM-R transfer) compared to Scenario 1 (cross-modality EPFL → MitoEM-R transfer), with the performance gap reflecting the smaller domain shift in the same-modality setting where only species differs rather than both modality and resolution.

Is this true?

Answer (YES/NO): YES